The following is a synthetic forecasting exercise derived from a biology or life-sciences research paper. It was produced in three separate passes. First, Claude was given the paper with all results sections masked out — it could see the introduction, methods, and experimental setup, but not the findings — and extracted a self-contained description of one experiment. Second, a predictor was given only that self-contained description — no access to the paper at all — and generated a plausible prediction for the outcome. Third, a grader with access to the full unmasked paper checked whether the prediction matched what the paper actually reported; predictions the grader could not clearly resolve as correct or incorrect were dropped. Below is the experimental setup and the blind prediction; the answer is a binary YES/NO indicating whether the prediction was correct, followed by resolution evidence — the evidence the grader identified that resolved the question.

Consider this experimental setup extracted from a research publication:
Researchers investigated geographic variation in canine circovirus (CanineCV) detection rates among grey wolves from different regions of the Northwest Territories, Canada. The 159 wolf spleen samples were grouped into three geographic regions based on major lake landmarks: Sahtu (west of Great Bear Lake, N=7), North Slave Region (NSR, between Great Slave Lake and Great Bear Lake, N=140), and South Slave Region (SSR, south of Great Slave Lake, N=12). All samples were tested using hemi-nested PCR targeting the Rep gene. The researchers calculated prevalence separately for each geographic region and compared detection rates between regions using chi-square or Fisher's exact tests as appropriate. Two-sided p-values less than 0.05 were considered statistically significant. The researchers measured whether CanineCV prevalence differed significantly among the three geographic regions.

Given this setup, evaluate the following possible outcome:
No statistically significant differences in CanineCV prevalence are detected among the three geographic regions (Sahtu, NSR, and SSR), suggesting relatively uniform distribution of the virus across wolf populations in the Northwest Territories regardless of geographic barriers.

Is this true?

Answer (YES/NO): YES